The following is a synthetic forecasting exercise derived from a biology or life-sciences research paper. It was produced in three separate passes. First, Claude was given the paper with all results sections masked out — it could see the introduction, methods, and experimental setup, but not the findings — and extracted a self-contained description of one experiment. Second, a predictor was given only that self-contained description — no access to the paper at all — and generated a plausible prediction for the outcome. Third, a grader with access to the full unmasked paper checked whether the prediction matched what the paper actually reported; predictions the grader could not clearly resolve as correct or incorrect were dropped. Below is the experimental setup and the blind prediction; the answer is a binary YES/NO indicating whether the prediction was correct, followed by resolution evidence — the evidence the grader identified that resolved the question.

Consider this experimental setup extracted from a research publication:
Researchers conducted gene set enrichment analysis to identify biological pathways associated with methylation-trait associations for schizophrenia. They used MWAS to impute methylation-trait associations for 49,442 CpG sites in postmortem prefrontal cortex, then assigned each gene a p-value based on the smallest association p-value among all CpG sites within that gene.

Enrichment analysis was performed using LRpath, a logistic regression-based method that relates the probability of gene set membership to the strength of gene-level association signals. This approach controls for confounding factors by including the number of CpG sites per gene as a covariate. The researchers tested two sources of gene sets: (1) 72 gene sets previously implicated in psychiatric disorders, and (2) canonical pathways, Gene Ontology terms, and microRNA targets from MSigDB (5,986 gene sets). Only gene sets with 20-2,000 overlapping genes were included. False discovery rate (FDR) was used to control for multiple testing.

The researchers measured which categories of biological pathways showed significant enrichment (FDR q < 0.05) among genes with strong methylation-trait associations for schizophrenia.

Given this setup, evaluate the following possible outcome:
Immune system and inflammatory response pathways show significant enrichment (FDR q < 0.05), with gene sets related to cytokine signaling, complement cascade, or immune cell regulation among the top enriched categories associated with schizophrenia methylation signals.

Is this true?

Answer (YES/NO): NO